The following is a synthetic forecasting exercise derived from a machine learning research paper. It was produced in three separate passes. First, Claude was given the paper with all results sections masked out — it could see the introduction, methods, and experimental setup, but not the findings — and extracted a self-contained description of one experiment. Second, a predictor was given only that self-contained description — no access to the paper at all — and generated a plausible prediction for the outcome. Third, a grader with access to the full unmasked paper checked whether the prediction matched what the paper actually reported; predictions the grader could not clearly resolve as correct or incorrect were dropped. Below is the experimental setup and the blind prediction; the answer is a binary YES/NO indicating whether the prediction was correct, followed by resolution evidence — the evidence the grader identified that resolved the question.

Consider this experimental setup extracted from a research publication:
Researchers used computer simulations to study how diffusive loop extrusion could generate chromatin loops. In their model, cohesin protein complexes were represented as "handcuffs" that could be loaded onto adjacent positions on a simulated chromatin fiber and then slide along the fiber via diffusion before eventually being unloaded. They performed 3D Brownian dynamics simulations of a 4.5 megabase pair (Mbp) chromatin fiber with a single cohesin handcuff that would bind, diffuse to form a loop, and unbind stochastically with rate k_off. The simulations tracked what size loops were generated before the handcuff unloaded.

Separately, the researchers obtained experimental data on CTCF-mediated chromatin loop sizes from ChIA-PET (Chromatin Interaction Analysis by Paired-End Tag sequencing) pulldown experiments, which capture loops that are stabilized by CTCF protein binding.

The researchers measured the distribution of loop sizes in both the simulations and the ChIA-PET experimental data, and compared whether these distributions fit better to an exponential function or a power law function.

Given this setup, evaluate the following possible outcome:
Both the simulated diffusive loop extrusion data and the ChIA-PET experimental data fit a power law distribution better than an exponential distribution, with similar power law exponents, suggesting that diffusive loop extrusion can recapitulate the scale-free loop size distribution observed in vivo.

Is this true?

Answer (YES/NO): NO